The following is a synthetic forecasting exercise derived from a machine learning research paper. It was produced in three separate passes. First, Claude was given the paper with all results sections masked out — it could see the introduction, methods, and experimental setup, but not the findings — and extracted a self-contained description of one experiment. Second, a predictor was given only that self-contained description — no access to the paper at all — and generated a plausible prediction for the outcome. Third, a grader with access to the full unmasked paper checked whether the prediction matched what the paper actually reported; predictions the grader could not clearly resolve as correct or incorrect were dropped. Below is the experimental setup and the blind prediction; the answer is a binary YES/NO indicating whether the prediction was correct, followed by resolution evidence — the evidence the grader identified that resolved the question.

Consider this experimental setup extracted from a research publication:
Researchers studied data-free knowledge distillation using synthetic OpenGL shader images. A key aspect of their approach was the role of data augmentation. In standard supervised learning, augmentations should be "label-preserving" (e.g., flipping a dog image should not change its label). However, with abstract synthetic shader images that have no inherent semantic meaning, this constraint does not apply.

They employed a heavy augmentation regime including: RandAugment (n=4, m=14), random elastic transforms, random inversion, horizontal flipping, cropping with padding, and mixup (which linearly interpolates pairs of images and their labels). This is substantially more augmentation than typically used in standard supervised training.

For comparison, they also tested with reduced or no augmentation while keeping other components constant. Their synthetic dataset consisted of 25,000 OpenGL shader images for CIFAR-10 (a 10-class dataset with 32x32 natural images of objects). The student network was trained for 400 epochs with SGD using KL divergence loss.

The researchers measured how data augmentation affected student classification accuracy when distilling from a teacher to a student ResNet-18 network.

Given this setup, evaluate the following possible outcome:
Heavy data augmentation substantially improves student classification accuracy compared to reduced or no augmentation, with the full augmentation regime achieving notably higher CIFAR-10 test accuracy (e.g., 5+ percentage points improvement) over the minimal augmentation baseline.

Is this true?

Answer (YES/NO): NO